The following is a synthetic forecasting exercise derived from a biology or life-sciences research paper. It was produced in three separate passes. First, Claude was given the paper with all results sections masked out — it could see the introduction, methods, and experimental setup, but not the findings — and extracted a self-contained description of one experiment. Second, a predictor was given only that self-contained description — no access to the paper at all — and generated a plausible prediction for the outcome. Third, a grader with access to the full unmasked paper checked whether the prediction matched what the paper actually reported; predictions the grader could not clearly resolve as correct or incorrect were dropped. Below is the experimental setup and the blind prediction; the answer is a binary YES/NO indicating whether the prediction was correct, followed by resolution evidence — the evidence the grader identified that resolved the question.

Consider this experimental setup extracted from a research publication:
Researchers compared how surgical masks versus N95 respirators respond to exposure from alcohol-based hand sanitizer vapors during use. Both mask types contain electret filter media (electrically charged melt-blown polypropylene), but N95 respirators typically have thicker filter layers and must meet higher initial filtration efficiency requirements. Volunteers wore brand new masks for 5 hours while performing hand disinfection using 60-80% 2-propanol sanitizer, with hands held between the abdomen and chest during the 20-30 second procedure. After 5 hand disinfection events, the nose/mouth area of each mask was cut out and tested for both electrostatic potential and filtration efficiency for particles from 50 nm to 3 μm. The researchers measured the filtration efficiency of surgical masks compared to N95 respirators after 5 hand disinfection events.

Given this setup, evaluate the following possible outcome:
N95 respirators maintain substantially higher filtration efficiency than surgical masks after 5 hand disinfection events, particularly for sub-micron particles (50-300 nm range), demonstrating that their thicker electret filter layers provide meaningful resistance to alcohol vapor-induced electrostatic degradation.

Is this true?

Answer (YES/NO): YES